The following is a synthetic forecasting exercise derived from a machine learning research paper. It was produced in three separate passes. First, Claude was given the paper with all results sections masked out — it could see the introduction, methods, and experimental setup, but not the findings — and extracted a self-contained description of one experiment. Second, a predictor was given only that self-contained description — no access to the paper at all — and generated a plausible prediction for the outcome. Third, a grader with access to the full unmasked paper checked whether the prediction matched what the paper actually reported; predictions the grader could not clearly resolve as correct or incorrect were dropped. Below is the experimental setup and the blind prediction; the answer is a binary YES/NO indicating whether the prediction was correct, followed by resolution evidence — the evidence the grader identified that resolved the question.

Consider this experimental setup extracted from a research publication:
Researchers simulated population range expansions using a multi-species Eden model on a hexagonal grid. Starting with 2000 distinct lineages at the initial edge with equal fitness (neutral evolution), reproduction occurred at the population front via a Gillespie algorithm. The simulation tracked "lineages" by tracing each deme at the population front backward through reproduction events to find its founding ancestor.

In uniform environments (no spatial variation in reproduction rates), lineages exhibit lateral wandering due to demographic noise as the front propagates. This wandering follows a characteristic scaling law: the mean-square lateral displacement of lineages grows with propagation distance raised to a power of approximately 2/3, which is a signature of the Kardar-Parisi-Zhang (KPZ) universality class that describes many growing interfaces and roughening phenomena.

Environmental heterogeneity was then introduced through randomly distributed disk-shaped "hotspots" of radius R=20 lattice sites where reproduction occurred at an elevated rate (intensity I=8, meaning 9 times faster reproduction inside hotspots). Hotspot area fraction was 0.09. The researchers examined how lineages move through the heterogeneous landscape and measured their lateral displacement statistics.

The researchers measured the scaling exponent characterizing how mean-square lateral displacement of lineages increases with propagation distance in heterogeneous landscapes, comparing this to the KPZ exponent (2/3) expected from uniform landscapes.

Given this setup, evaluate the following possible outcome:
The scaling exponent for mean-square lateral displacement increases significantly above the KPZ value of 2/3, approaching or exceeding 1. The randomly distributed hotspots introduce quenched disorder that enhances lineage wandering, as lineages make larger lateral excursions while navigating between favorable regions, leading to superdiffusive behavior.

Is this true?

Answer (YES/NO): NO